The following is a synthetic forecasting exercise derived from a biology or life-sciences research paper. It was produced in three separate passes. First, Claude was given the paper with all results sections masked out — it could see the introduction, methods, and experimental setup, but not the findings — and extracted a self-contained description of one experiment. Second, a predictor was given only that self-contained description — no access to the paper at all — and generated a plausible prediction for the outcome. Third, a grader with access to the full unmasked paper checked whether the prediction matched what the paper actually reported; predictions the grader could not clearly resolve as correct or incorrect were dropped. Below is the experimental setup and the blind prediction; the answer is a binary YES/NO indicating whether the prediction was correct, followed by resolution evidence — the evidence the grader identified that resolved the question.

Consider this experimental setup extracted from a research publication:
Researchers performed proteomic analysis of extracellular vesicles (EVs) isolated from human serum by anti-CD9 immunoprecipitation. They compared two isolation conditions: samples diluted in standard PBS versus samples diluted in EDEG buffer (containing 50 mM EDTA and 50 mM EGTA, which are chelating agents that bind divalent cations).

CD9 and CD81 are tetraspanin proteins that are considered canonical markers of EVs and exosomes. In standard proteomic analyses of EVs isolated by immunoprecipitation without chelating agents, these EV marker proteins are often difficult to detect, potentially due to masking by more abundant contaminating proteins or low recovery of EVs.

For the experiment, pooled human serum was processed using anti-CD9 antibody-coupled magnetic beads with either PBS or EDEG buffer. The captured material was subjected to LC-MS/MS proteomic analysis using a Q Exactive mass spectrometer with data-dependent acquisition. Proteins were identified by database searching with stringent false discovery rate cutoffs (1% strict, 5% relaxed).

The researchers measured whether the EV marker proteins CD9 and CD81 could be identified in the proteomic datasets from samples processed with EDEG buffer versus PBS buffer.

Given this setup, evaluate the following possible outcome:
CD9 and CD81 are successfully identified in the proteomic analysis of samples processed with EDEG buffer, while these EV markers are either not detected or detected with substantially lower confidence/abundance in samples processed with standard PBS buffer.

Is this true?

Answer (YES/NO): YES